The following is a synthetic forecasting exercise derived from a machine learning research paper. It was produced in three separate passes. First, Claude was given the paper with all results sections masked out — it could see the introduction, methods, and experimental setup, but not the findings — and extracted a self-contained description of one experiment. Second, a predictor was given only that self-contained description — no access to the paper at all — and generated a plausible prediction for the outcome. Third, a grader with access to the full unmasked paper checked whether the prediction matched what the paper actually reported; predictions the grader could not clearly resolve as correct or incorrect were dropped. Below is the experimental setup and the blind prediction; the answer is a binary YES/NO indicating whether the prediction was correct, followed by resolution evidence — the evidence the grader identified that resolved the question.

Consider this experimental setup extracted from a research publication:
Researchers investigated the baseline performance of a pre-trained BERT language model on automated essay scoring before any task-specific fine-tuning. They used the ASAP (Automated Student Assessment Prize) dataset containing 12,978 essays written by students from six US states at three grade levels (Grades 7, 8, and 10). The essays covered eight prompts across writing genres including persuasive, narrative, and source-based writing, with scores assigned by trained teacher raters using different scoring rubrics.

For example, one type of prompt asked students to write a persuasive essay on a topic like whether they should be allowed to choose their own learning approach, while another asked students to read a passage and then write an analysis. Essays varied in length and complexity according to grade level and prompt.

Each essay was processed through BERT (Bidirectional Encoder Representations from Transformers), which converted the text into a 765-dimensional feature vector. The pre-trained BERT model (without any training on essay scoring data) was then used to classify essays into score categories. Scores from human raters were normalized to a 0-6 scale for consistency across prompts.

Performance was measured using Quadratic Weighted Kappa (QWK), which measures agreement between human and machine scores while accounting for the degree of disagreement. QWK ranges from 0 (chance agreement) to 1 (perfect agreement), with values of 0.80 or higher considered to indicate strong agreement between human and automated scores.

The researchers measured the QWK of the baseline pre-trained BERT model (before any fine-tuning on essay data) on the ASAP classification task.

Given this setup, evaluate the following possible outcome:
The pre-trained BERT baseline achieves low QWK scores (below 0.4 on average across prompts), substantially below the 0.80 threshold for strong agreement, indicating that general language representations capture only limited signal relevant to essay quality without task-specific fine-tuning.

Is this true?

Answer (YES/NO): NO